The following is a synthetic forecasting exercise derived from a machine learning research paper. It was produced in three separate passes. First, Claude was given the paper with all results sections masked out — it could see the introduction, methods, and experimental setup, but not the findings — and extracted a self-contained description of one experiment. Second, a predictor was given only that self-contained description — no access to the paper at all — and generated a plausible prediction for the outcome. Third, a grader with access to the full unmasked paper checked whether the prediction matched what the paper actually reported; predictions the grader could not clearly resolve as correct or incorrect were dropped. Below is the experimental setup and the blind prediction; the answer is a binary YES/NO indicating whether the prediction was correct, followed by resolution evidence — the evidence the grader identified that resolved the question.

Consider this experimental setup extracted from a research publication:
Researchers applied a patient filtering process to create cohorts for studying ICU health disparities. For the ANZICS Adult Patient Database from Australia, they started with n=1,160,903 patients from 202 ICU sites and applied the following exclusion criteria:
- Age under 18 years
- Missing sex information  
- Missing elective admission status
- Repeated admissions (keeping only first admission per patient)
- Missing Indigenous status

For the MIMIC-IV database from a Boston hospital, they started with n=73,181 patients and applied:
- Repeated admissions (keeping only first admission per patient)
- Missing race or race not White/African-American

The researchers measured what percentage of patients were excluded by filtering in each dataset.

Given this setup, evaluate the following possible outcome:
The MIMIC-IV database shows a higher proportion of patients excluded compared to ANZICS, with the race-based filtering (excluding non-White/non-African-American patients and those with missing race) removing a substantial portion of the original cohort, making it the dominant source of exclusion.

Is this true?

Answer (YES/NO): NO